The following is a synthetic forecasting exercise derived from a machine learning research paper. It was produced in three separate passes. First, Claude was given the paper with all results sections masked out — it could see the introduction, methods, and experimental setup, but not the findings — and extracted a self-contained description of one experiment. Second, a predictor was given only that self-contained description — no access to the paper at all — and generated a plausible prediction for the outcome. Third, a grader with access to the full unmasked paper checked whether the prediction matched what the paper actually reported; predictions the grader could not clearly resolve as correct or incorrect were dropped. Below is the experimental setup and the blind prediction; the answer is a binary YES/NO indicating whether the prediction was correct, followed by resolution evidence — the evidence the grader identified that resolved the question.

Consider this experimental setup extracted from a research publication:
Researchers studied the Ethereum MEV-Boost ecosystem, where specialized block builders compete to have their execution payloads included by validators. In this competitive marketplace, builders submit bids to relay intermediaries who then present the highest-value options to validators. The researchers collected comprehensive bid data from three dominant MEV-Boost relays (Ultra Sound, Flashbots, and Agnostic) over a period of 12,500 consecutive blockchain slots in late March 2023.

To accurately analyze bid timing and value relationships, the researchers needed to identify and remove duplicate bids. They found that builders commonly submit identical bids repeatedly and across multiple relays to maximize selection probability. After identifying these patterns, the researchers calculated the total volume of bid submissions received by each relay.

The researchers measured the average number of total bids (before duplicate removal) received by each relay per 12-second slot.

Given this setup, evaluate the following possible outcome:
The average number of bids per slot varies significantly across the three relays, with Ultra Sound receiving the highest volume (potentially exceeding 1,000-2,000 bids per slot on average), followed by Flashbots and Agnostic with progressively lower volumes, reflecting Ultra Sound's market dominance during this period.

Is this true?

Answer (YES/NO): NO